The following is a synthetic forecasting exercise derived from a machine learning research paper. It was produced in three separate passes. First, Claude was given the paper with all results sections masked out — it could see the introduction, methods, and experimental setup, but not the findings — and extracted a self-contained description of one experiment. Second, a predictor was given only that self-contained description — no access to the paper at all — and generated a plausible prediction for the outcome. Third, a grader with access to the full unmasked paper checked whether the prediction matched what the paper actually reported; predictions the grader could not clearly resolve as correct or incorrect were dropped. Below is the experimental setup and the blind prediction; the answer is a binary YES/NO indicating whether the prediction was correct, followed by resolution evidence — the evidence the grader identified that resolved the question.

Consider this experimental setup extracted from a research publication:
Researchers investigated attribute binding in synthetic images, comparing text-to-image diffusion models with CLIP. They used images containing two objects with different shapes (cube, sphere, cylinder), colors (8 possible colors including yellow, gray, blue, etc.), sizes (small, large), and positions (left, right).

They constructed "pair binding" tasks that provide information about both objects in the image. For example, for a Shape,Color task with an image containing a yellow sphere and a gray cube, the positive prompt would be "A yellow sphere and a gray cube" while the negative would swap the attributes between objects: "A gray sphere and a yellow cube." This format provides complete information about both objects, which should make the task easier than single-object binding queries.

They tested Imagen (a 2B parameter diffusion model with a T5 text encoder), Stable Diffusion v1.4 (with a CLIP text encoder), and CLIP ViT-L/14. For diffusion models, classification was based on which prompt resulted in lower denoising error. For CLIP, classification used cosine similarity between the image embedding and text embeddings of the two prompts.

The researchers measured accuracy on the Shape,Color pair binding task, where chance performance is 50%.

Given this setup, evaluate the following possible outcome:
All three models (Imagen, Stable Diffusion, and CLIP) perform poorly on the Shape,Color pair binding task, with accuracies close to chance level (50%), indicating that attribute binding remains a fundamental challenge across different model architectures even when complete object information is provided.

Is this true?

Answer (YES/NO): NO